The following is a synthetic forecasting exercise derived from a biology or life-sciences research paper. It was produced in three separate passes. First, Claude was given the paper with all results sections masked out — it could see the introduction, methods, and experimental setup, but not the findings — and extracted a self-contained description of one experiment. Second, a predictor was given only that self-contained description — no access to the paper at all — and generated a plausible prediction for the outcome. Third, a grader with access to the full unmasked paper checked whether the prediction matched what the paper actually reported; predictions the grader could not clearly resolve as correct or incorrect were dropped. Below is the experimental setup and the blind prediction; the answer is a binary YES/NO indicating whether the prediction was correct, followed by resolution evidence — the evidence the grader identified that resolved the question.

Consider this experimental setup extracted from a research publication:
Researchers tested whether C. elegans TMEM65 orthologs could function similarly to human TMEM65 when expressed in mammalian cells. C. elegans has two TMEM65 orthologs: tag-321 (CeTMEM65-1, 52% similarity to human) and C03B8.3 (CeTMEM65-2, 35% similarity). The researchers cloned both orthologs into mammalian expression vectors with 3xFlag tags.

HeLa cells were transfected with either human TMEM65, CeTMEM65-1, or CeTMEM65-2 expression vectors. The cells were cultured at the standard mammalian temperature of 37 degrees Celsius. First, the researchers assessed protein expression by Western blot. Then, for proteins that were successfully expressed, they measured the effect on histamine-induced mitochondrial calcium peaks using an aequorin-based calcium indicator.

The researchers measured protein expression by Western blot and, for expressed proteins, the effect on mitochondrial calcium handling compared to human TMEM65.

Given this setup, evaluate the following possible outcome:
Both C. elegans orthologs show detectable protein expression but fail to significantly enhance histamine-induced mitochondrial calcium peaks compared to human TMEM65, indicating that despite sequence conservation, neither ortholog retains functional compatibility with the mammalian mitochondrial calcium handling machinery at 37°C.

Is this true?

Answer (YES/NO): NO